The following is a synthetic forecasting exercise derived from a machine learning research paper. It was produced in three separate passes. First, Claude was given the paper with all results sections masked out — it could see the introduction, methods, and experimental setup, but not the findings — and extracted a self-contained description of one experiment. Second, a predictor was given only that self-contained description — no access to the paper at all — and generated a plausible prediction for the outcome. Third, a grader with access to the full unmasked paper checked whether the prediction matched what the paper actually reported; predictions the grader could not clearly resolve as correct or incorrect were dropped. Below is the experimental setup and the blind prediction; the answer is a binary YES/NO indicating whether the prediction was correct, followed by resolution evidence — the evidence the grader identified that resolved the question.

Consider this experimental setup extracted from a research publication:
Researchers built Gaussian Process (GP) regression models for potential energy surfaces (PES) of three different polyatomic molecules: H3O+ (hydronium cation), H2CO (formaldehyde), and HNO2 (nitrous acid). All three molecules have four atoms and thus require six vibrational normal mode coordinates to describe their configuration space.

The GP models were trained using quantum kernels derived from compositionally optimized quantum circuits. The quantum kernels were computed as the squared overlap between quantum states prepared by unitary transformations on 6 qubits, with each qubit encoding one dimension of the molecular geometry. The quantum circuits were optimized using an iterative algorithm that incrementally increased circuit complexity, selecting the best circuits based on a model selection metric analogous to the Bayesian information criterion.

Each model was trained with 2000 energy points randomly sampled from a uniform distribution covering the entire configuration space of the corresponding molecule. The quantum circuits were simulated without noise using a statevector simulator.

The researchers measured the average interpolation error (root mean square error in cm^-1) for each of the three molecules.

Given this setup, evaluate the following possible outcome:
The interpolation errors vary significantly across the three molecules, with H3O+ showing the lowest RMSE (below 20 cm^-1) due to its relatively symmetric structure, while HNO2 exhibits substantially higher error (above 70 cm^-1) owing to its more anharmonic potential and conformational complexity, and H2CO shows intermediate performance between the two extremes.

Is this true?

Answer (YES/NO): NO